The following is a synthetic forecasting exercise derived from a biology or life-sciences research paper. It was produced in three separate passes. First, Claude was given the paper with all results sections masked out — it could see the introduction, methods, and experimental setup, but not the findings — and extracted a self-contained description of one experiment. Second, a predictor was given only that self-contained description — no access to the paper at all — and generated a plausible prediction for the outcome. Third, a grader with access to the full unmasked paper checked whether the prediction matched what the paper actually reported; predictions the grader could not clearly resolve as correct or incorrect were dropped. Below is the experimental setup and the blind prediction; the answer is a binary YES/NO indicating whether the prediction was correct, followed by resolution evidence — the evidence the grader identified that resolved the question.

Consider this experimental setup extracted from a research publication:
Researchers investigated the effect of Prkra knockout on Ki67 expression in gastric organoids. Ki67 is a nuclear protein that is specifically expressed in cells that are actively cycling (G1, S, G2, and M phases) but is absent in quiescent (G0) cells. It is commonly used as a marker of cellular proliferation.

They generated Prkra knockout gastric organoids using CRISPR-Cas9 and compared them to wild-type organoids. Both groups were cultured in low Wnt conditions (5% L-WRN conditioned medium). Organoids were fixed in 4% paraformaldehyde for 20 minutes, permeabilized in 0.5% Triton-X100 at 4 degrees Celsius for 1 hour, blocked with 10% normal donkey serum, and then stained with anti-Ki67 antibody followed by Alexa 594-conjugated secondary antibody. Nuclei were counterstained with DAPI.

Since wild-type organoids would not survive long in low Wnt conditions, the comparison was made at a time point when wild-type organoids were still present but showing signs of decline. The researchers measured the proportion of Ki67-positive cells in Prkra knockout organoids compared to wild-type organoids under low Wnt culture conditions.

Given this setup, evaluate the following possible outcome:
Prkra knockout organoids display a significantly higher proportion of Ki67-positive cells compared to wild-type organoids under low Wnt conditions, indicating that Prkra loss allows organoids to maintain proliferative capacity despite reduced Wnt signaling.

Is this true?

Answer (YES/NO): YES